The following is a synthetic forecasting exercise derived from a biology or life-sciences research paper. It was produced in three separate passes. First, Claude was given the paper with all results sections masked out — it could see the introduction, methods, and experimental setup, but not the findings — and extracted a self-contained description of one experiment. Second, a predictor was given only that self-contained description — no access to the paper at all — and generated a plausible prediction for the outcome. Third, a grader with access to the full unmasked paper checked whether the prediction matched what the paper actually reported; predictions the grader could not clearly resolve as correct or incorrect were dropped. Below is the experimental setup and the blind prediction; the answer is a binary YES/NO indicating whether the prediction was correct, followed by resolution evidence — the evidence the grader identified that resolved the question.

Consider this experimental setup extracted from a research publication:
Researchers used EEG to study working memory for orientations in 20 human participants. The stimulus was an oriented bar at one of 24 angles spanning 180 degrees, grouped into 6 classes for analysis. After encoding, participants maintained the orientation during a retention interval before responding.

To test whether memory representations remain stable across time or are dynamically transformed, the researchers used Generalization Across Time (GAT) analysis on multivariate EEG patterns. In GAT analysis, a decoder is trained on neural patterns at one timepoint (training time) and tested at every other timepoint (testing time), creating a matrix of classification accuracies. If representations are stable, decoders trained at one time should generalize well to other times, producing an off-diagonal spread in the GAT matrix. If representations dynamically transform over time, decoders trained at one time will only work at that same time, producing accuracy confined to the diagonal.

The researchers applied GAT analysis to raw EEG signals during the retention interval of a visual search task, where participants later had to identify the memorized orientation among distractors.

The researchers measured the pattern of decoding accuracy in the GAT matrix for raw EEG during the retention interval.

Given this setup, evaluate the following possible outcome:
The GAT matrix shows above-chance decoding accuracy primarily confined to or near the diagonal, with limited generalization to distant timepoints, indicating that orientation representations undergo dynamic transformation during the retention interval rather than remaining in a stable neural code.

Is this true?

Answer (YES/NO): NO